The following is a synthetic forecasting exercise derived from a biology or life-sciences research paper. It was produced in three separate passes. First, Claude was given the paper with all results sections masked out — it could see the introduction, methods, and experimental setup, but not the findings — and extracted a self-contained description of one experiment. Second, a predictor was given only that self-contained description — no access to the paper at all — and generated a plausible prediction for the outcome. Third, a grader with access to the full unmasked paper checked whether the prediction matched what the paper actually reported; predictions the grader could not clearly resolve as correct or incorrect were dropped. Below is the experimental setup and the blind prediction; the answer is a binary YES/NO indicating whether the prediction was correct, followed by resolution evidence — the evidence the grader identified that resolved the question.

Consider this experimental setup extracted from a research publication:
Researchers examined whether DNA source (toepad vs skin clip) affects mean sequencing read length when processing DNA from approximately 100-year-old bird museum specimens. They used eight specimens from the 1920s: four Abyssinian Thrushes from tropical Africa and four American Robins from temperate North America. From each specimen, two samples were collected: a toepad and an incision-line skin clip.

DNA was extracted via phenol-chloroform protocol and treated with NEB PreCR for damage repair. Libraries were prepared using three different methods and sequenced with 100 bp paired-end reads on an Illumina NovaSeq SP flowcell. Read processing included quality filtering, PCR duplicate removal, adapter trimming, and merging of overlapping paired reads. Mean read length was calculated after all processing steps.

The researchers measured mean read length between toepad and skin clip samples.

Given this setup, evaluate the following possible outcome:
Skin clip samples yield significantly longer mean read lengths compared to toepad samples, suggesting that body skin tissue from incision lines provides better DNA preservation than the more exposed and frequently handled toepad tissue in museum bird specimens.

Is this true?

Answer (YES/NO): NO